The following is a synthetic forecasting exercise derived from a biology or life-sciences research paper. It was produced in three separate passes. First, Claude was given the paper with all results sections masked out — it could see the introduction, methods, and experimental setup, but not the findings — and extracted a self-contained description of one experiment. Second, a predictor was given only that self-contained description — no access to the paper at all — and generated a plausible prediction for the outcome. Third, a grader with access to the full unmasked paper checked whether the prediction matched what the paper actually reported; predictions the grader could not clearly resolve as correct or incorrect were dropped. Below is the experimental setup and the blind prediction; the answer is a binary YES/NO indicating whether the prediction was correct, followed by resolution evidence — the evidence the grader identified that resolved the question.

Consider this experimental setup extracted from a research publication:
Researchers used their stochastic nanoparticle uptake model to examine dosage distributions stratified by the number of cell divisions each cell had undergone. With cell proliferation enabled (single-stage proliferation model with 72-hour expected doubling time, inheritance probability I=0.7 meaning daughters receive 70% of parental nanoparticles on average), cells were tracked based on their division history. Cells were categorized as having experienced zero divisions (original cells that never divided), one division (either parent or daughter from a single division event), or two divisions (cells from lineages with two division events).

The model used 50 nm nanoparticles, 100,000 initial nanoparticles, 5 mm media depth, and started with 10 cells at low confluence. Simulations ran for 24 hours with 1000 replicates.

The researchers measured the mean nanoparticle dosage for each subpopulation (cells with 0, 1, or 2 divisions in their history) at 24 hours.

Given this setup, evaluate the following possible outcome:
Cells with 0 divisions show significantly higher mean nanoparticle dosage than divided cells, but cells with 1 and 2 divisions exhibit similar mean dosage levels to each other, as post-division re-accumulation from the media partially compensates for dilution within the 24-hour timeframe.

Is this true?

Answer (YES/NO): NO